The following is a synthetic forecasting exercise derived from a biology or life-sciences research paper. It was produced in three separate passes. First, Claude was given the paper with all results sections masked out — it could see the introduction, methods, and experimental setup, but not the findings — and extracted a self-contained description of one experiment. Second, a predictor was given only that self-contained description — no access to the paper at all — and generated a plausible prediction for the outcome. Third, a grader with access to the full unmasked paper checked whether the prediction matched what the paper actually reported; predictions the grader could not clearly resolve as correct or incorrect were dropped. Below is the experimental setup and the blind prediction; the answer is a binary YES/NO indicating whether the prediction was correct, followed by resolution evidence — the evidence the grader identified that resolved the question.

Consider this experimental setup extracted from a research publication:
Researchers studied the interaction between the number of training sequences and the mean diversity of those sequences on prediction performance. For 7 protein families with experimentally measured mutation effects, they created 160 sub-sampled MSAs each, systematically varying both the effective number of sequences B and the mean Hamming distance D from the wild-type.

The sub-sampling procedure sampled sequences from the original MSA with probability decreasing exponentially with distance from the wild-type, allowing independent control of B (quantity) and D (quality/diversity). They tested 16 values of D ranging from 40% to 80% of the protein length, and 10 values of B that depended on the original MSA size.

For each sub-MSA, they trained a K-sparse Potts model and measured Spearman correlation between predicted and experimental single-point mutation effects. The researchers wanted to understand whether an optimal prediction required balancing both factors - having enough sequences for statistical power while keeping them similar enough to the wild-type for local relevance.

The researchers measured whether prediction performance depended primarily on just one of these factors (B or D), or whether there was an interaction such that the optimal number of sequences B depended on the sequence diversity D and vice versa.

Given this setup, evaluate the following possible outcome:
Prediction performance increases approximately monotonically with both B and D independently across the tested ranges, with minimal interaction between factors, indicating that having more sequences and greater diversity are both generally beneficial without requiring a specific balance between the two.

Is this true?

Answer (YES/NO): NO